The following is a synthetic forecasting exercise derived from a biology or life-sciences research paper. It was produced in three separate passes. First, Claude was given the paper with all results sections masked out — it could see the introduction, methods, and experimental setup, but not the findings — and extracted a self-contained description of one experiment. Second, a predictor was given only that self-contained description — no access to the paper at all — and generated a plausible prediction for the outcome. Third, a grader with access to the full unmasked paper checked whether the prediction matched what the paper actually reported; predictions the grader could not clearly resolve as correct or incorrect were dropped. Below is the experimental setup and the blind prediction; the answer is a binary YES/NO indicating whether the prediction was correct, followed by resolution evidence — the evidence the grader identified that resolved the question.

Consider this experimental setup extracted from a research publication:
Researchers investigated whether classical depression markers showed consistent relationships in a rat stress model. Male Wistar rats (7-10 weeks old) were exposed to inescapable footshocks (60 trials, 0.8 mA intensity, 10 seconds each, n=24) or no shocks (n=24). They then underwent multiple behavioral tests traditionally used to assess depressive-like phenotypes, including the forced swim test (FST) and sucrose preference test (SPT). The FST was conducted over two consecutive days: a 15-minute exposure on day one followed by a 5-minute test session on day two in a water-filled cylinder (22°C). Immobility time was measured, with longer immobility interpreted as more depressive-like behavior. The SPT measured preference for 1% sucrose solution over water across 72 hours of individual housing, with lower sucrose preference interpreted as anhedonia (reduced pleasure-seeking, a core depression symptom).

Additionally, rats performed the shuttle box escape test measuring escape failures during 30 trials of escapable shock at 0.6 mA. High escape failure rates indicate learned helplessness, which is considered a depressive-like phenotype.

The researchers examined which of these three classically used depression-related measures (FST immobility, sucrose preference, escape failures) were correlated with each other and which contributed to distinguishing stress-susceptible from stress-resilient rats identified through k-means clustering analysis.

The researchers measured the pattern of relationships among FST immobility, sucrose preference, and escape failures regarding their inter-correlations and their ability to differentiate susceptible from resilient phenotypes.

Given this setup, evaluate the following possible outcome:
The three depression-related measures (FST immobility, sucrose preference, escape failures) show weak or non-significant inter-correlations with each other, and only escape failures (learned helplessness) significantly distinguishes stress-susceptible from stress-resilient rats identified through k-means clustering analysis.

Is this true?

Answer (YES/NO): NO